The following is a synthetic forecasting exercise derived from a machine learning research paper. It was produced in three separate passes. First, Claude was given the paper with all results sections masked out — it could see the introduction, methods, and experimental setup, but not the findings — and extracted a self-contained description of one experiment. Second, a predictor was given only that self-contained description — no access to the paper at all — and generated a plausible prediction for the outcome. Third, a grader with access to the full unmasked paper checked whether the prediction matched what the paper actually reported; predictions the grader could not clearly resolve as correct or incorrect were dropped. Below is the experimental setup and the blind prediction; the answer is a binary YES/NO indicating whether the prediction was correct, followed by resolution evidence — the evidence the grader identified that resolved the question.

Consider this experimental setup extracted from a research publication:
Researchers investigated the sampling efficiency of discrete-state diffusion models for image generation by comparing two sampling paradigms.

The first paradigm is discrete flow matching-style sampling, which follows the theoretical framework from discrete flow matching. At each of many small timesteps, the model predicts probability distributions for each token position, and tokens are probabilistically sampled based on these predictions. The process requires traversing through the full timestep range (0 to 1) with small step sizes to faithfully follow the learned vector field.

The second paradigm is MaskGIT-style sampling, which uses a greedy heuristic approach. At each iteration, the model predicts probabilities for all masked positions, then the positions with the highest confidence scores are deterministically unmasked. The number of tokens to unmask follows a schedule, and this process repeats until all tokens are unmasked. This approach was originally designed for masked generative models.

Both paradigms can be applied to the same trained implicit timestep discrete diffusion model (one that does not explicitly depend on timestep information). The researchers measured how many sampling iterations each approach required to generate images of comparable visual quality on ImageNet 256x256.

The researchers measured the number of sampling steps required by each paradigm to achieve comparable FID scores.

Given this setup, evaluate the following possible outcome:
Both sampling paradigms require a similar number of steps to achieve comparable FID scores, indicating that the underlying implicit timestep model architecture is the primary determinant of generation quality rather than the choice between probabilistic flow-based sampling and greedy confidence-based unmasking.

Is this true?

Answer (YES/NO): NO